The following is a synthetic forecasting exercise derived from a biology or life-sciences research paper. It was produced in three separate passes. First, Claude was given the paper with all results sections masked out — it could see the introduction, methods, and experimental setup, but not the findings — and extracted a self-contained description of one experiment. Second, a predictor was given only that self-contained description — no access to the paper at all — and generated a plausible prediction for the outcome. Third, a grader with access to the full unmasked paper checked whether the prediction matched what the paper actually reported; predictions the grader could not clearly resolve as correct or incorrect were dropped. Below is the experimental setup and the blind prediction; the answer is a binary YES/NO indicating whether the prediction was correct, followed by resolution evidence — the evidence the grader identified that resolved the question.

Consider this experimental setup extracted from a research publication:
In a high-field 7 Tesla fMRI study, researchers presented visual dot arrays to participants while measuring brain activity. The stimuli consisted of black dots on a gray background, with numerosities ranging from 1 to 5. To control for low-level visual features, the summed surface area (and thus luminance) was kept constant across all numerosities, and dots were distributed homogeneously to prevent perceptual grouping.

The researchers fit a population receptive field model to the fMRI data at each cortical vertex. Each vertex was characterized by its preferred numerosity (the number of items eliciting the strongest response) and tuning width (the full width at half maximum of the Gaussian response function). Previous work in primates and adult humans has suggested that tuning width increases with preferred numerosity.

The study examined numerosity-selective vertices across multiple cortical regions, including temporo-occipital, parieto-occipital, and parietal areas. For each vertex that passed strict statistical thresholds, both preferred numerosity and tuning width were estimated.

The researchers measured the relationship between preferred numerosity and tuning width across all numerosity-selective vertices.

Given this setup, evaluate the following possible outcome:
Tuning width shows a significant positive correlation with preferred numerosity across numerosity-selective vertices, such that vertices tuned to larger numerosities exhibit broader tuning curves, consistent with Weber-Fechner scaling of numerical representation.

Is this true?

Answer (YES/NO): YES